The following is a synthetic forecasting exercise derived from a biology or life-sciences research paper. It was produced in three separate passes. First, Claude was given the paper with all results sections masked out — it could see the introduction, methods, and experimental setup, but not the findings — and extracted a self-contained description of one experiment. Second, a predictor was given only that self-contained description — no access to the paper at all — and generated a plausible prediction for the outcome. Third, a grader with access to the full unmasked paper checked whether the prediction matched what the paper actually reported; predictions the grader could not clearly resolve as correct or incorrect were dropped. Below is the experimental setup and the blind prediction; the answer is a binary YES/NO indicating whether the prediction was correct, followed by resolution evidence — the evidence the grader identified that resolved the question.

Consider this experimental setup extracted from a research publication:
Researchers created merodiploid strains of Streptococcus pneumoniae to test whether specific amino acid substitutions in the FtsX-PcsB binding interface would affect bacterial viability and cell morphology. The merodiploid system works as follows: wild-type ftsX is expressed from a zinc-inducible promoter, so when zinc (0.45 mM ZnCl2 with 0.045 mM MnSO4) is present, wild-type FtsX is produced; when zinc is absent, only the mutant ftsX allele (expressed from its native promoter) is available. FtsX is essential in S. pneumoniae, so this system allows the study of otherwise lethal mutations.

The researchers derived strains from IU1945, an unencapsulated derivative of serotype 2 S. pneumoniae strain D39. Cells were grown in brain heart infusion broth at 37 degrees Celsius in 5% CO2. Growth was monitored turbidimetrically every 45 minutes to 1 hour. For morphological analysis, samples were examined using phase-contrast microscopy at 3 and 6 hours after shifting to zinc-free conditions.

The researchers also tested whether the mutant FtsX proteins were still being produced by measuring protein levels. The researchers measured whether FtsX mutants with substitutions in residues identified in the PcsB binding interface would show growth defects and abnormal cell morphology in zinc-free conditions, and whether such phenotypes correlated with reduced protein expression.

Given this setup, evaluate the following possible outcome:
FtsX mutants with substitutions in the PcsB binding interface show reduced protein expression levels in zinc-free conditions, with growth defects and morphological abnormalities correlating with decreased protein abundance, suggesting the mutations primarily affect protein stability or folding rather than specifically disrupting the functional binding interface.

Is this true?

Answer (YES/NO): NO